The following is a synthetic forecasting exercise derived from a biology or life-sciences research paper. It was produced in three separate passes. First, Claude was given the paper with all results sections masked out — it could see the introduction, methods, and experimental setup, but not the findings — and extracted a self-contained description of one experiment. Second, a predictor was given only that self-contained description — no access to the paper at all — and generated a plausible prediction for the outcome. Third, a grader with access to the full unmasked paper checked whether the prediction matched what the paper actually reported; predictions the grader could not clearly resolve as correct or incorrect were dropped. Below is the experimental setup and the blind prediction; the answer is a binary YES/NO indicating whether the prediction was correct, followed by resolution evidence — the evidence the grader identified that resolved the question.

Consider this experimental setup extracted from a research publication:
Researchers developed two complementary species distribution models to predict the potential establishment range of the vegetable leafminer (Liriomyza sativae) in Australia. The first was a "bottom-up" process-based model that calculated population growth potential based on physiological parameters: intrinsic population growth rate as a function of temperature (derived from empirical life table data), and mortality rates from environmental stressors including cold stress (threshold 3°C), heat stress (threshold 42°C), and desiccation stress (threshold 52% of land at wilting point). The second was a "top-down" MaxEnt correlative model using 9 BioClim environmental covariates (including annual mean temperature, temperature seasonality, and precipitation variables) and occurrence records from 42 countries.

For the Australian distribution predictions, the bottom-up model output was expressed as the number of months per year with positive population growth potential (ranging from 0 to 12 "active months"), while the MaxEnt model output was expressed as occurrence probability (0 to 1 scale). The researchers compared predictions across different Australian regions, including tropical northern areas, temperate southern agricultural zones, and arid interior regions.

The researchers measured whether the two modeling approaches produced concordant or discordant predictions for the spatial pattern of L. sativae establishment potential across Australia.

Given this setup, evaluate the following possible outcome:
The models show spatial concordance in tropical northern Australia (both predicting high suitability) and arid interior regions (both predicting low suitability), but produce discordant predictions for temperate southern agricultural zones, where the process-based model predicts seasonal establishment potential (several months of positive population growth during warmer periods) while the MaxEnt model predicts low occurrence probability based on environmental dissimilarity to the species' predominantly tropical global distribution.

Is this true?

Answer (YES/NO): NO